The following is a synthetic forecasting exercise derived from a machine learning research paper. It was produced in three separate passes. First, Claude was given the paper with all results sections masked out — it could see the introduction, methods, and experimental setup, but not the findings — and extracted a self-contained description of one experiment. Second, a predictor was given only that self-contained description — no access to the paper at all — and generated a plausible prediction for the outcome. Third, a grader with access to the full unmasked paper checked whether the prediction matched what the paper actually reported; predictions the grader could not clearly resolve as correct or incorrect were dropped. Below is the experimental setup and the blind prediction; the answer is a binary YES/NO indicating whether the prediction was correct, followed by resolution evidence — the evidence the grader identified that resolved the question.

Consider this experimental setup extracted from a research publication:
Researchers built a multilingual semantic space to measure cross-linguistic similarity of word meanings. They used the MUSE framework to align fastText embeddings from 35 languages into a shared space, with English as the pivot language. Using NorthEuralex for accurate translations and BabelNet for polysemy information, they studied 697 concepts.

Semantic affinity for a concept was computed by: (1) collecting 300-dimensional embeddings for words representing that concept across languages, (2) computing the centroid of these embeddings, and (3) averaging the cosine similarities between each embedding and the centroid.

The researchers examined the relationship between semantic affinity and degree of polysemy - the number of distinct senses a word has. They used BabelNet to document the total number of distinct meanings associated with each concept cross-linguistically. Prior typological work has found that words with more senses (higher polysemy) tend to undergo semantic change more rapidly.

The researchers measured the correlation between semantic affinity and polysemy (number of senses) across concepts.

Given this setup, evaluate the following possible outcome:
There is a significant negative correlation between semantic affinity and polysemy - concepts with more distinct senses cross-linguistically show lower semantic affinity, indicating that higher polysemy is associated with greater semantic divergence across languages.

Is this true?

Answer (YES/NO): YES